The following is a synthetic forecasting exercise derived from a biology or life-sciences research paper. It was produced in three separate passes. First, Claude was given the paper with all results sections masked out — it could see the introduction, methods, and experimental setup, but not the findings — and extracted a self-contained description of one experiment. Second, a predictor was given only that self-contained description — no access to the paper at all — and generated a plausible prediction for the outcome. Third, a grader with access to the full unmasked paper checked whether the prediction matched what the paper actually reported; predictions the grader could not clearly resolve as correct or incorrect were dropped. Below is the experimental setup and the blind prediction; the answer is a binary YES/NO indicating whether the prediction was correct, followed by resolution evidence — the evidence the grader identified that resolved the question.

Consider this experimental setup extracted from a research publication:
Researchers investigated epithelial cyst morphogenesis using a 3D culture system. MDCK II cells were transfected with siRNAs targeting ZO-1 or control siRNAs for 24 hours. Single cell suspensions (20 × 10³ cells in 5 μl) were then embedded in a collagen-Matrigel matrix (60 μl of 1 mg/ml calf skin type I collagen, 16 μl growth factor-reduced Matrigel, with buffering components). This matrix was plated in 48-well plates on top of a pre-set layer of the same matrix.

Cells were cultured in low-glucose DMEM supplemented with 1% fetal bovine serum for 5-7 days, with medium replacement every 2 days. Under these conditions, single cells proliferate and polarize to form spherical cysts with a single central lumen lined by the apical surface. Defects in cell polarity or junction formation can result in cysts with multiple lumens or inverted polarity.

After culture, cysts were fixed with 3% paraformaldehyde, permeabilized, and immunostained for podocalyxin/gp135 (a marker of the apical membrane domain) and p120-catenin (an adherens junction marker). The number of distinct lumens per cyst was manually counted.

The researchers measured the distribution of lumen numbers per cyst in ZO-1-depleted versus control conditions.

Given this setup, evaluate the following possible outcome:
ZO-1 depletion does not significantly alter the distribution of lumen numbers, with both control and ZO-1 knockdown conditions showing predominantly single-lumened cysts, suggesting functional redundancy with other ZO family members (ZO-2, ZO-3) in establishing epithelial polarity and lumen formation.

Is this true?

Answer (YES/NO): NO